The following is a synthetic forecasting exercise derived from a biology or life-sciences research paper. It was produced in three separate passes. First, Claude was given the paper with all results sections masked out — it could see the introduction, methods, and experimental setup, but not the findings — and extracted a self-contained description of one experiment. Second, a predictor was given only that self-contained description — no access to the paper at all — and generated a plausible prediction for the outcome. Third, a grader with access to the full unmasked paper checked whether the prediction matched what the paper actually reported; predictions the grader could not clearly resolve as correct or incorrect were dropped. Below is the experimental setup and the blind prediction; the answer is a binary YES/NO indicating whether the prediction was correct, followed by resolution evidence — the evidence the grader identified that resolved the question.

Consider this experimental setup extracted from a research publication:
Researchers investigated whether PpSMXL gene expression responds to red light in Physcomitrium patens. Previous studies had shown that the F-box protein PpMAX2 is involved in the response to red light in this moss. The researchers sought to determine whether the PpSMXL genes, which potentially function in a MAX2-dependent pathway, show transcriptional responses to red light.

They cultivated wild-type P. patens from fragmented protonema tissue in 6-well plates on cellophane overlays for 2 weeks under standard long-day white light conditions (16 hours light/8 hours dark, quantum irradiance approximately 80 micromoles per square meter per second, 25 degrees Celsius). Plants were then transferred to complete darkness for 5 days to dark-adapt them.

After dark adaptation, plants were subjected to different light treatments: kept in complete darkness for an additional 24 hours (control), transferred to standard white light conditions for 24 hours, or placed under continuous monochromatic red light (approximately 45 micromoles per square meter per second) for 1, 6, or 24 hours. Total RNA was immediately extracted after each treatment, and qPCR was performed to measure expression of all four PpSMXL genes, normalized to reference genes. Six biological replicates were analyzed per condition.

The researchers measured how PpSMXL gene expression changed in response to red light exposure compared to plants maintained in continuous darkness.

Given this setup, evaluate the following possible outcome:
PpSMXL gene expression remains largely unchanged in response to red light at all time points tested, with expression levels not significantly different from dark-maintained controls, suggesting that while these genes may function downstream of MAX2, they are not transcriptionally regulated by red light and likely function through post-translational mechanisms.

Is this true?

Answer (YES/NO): NO